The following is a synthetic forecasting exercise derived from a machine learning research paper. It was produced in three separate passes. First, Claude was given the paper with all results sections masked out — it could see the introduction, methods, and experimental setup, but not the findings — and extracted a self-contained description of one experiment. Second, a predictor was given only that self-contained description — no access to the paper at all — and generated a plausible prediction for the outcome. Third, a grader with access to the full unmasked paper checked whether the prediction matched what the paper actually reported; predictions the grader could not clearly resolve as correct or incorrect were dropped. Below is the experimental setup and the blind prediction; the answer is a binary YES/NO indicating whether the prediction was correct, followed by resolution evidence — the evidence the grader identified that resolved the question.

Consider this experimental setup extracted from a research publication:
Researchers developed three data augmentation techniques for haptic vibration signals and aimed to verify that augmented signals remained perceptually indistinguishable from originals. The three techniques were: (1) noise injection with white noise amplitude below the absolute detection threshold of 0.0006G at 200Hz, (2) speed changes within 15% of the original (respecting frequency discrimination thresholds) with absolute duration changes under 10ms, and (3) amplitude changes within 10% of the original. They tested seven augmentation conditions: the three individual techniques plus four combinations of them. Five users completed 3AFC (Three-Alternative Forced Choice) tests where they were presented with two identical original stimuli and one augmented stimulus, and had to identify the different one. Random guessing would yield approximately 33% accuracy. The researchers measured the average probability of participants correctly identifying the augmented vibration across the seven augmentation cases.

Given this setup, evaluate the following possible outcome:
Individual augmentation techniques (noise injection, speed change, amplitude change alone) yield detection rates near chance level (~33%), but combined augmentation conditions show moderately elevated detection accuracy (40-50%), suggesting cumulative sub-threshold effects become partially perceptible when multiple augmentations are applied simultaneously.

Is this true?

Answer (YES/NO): NO